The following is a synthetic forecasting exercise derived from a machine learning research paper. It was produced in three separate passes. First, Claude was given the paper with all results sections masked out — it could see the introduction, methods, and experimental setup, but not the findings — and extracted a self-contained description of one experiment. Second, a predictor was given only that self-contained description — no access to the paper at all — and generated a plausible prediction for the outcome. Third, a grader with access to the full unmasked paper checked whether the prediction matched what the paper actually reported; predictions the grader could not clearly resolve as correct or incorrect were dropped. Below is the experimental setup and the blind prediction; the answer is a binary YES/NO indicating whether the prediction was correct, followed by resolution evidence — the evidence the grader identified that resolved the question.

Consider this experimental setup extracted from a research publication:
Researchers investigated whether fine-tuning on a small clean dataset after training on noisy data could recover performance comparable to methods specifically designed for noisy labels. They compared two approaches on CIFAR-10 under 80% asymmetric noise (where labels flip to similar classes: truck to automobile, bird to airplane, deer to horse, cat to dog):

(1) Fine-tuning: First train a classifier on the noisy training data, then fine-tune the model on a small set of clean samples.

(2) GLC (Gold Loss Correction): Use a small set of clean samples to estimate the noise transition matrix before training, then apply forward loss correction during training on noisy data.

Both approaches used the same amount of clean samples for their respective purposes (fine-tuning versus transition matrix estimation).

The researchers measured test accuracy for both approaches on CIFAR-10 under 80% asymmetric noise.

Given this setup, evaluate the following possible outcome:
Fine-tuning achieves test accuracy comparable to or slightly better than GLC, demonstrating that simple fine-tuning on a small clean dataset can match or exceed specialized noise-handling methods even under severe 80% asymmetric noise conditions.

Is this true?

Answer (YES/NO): NO